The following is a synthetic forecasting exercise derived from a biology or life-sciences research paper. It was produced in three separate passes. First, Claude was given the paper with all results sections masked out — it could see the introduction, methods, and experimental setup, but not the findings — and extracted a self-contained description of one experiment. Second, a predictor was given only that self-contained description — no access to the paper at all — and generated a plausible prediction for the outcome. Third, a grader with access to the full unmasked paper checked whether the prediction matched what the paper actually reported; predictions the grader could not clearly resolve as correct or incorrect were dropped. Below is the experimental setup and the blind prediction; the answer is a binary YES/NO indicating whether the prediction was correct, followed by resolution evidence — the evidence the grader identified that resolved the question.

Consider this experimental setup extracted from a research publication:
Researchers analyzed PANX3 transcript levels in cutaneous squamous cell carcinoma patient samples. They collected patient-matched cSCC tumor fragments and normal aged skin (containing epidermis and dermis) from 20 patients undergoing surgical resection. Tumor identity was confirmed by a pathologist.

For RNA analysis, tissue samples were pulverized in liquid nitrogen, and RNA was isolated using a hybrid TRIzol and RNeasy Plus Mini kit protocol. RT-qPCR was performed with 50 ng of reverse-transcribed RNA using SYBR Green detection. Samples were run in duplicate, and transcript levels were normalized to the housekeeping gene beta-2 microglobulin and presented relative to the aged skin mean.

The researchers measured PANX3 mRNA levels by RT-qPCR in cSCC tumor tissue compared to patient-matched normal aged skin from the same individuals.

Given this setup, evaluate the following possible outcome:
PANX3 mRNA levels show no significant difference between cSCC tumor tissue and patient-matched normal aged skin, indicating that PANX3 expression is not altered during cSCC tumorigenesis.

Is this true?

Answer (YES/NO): NO